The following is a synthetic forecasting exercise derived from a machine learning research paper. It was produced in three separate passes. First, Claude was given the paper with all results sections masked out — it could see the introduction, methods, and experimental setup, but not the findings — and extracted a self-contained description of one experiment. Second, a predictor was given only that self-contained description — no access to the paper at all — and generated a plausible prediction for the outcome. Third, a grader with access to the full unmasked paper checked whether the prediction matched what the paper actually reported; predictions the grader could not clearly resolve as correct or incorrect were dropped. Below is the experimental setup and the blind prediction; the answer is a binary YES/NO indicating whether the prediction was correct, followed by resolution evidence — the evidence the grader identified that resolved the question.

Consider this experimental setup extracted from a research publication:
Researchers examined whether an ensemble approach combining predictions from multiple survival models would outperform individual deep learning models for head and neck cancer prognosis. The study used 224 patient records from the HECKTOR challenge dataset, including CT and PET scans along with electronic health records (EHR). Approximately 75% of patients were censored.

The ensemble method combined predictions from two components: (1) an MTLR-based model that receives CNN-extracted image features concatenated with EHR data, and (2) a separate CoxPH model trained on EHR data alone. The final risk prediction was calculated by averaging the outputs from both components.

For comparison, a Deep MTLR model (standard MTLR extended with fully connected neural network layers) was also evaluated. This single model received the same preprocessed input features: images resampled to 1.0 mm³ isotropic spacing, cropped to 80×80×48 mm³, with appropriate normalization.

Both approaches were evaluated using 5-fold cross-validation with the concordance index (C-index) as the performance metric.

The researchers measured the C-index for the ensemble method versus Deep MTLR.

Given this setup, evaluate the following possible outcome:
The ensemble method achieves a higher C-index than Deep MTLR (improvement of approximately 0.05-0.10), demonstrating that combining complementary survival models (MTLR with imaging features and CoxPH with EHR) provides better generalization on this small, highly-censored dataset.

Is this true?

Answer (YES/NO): NO